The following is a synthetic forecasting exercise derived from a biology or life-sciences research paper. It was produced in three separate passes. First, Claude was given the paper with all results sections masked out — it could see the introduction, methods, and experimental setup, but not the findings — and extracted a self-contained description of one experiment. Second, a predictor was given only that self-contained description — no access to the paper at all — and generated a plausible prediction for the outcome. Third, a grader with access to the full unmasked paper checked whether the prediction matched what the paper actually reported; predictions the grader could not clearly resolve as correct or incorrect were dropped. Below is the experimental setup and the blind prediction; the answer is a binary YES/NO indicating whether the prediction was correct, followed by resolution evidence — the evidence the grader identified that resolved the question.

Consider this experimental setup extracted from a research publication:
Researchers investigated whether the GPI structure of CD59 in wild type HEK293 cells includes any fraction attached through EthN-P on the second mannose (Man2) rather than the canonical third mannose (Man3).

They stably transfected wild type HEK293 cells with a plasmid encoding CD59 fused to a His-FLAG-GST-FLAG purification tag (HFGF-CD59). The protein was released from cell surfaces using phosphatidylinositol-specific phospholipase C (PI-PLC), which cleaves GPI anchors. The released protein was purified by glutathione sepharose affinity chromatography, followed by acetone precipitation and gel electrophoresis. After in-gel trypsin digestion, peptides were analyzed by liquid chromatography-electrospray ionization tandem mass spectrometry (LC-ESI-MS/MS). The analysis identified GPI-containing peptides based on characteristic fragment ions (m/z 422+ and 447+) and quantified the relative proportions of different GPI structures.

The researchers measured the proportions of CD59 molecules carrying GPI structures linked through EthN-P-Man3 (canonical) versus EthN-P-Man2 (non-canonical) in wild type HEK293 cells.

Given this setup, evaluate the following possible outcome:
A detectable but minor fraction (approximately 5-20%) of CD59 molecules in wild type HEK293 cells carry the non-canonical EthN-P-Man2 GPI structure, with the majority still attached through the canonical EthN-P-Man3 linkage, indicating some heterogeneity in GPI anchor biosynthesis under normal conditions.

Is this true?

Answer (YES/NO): YES